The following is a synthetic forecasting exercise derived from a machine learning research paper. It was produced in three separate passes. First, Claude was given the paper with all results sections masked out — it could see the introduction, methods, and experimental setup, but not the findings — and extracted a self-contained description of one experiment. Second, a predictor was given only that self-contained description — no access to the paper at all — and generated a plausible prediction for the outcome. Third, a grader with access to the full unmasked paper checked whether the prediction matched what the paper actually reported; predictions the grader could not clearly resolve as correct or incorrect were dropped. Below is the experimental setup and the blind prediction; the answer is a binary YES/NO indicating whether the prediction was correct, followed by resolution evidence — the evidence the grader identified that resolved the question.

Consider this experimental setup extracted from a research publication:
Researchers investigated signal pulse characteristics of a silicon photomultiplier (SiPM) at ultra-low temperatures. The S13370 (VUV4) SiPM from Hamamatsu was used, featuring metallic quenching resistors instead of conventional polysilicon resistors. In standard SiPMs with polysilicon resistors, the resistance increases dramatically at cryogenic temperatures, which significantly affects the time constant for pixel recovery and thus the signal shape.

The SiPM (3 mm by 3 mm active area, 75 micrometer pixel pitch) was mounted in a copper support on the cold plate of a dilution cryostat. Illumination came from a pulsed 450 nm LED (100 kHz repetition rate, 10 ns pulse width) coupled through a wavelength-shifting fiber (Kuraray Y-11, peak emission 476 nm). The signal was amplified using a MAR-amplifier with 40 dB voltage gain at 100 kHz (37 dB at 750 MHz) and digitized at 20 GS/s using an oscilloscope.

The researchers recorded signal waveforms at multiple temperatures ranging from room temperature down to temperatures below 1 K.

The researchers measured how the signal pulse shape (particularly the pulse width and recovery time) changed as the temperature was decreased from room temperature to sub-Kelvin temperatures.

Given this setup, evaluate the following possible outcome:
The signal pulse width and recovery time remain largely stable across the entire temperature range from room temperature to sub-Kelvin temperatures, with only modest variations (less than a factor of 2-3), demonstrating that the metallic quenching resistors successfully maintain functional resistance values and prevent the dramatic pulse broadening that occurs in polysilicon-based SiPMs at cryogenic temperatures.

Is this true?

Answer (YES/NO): YES